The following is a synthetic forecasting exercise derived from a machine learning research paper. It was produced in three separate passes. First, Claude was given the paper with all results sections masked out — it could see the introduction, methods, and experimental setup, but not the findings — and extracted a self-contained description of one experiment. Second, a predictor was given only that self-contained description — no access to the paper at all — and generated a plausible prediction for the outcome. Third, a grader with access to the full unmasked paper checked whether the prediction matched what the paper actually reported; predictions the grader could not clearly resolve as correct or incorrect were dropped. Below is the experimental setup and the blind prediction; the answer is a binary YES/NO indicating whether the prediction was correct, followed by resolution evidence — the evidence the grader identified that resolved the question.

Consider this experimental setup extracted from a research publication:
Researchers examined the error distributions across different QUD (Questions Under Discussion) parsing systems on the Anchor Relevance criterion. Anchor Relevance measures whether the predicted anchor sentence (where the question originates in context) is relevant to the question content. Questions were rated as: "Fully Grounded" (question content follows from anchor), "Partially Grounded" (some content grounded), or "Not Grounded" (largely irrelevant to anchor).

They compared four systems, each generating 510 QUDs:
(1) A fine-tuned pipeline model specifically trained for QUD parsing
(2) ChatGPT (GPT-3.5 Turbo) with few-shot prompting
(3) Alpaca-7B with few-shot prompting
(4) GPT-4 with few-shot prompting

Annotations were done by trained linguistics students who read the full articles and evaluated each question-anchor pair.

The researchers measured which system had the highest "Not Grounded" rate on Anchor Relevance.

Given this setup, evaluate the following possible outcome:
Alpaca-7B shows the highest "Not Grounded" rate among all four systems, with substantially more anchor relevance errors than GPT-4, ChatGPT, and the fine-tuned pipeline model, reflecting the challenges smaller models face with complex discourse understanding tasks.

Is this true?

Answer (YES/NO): YES